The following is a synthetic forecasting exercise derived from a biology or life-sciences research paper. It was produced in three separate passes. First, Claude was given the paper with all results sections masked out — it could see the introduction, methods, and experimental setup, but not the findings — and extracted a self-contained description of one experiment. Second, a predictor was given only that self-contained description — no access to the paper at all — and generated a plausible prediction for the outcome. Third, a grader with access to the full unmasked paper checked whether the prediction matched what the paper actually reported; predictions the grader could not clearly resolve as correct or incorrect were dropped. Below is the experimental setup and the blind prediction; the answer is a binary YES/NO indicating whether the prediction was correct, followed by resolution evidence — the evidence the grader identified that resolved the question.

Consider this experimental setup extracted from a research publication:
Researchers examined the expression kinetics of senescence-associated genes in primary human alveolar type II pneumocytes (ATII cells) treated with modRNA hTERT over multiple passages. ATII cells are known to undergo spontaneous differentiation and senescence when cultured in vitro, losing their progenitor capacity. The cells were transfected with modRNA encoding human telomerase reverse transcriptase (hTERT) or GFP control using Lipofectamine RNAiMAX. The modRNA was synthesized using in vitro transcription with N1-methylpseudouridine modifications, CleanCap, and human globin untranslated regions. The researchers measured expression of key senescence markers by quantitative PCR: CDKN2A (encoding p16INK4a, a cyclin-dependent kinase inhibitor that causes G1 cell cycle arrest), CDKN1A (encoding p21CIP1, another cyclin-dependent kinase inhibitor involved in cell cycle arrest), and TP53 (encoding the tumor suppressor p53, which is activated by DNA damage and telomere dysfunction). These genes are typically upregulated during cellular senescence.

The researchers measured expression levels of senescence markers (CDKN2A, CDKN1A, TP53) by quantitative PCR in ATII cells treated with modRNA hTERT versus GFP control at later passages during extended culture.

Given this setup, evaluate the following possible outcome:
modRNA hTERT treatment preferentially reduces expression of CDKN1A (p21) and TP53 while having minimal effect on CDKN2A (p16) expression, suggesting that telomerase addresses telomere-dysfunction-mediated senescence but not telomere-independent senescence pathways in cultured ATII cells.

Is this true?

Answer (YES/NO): NO